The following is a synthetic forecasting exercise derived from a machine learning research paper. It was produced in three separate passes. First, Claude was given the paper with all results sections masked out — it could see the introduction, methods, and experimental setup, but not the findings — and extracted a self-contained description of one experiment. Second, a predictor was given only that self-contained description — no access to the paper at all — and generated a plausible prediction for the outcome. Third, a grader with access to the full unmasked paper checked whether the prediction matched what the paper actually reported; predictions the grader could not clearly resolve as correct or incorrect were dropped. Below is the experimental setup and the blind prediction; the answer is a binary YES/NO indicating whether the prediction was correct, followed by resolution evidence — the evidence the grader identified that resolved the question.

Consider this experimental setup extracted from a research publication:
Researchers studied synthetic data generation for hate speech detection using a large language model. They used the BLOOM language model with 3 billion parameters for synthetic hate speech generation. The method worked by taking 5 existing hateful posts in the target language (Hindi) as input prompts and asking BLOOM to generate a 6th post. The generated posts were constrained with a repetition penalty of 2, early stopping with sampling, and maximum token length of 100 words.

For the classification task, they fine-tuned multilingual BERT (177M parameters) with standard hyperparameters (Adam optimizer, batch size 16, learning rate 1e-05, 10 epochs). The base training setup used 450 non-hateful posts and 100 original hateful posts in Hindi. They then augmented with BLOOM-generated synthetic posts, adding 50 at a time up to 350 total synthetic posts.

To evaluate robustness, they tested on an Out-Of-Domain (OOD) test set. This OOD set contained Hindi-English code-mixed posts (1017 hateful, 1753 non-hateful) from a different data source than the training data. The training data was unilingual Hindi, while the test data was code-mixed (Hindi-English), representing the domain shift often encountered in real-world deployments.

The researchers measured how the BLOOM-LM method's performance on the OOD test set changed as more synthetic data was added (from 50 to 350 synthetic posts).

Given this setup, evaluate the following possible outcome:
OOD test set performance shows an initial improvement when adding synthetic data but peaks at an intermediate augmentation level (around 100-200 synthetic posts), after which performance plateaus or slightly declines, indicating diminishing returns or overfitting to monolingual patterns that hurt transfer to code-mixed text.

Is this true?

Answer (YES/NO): NO